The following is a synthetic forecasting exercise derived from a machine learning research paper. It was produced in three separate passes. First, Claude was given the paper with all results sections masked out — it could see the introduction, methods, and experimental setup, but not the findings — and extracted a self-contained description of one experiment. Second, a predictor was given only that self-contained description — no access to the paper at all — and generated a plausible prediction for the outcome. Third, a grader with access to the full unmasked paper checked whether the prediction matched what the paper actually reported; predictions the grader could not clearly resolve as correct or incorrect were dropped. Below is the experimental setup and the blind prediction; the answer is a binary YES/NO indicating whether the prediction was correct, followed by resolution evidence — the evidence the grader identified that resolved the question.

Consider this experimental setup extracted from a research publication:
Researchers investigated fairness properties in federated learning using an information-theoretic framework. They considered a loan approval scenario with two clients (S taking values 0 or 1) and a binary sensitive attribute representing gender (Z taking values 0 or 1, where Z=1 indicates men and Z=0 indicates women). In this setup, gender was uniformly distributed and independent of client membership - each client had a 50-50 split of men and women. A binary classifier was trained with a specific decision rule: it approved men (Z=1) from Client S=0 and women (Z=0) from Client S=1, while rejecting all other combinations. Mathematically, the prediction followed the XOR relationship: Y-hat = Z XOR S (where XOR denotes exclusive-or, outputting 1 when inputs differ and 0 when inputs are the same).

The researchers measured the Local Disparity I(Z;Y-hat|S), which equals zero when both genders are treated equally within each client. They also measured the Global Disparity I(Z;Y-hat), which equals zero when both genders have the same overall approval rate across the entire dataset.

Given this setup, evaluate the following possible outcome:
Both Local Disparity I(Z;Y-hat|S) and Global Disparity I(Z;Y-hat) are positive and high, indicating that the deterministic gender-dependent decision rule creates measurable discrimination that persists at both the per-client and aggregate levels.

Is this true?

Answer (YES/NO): NO